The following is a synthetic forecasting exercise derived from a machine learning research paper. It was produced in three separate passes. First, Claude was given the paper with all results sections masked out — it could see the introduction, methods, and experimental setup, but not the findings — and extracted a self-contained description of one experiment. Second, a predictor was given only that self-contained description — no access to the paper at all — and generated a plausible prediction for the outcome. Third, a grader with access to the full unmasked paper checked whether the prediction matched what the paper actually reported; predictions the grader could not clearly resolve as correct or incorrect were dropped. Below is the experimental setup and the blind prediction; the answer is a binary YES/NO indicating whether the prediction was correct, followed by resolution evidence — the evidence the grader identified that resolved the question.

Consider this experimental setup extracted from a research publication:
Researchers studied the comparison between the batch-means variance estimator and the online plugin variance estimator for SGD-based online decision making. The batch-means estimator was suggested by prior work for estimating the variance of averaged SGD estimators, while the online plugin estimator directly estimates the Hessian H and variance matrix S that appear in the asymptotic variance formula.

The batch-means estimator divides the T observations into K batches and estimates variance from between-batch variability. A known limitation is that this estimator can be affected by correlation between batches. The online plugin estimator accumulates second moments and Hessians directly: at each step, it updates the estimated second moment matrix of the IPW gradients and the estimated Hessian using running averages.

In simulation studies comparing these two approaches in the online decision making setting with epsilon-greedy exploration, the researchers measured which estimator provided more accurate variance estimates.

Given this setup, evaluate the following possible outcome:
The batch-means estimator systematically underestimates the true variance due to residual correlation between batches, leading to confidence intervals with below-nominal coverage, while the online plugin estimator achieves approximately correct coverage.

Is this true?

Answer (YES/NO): YES